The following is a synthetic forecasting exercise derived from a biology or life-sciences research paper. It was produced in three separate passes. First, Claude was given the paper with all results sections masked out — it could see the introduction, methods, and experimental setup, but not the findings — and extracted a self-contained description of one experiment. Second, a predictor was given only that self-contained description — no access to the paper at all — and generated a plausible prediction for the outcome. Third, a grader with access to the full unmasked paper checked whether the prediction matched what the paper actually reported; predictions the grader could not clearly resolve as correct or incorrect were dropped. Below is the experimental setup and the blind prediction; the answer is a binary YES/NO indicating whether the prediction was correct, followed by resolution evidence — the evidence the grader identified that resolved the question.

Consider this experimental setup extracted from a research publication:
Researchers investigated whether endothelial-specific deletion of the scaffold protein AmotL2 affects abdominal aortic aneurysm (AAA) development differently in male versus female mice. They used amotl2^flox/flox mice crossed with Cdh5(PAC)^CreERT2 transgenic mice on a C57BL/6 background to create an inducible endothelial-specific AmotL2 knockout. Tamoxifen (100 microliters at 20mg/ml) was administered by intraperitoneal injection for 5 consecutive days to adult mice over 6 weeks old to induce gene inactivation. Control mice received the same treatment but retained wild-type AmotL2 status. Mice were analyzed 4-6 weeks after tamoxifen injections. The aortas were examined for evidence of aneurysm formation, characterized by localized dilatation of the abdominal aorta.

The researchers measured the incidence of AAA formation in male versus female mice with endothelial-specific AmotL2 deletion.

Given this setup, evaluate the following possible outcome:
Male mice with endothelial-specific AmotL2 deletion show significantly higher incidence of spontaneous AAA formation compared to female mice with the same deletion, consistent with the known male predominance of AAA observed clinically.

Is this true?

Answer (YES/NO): YES